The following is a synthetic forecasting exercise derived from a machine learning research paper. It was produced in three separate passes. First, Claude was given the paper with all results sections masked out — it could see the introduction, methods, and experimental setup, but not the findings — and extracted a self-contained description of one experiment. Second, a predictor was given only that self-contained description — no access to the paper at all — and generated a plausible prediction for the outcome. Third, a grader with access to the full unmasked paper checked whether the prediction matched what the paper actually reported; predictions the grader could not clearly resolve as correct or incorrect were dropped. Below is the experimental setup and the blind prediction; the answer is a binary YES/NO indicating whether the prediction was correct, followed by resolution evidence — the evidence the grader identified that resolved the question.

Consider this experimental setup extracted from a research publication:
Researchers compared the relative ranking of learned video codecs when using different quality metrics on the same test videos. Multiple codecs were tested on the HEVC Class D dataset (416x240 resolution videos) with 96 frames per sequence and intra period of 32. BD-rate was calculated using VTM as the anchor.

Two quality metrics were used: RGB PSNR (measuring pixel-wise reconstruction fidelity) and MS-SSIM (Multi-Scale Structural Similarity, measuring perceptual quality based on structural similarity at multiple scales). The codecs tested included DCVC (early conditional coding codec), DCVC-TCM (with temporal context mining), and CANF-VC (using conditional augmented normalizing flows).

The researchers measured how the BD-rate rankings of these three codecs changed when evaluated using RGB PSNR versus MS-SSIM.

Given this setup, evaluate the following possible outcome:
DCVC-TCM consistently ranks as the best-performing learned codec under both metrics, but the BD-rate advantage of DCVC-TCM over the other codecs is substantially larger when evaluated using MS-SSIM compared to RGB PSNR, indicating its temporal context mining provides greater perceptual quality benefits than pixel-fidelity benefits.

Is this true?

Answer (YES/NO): NO